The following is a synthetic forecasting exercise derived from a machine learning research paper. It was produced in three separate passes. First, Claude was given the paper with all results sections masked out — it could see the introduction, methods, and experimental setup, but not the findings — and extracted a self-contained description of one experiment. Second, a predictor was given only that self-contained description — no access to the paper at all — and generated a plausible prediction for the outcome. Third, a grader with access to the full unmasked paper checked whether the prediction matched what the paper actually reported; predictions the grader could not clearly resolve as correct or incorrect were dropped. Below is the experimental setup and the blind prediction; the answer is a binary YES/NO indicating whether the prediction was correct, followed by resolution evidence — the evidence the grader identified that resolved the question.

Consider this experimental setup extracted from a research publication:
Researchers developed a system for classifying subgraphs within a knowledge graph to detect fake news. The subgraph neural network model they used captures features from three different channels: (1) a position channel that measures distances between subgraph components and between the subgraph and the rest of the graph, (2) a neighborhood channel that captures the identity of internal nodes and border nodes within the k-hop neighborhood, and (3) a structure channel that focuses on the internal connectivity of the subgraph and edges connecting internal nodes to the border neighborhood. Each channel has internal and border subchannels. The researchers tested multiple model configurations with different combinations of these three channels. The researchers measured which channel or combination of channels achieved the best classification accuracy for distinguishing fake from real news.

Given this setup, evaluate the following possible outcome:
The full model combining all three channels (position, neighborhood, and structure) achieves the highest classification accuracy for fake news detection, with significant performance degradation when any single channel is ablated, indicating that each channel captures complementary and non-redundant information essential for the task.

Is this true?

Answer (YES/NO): NO